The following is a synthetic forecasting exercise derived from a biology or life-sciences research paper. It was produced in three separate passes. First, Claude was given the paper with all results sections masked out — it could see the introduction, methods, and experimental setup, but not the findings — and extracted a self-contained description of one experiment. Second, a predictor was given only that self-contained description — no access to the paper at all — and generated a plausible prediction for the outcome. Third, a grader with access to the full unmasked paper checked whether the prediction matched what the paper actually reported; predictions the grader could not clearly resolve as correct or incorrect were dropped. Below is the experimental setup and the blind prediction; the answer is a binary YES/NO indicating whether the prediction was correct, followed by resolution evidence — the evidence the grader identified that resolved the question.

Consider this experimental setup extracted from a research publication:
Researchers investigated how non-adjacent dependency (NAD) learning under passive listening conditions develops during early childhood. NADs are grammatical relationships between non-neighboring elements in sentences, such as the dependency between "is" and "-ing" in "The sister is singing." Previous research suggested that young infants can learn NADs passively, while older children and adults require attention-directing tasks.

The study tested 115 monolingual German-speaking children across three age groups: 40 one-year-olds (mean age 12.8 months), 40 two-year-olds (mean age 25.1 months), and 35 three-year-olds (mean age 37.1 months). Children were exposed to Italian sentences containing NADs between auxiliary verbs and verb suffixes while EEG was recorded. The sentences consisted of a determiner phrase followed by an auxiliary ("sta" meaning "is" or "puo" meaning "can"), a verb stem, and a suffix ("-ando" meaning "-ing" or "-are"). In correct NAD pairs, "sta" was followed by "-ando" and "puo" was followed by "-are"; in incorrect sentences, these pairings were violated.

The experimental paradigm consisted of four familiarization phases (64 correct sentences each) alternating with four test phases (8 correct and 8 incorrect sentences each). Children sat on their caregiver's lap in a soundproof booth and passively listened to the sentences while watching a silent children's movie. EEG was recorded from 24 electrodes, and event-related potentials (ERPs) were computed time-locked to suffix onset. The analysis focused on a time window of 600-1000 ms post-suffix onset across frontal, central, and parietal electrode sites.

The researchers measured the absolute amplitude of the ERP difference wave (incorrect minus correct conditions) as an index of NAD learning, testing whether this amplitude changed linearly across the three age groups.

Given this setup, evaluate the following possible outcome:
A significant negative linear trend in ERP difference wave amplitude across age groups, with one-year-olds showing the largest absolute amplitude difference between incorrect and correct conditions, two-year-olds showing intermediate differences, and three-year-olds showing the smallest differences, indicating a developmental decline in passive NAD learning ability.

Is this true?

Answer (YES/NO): YES